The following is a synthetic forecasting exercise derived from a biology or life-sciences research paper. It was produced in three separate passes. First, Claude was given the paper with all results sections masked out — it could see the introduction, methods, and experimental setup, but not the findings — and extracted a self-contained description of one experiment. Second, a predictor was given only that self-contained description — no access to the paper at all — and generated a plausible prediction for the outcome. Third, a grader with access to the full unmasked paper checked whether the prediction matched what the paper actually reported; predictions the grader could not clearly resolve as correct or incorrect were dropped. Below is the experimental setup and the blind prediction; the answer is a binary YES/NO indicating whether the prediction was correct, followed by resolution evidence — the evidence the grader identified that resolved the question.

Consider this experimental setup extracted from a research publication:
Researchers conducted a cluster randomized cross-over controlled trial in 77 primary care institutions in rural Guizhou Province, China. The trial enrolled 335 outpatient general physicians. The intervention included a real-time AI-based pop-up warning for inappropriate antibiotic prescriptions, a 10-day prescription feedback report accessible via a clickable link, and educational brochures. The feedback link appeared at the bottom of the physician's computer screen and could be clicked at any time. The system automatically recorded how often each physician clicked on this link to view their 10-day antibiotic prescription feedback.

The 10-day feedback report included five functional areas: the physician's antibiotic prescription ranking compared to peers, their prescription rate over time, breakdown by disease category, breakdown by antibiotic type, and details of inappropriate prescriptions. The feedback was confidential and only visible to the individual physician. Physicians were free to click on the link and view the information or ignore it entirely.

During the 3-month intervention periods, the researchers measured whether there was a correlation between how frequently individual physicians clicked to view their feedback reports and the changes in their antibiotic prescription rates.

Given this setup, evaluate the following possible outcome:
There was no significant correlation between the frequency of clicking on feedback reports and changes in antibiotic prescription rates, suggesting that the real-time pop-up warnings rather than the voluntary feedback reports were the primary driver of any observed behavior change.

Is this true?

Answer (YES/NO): NO